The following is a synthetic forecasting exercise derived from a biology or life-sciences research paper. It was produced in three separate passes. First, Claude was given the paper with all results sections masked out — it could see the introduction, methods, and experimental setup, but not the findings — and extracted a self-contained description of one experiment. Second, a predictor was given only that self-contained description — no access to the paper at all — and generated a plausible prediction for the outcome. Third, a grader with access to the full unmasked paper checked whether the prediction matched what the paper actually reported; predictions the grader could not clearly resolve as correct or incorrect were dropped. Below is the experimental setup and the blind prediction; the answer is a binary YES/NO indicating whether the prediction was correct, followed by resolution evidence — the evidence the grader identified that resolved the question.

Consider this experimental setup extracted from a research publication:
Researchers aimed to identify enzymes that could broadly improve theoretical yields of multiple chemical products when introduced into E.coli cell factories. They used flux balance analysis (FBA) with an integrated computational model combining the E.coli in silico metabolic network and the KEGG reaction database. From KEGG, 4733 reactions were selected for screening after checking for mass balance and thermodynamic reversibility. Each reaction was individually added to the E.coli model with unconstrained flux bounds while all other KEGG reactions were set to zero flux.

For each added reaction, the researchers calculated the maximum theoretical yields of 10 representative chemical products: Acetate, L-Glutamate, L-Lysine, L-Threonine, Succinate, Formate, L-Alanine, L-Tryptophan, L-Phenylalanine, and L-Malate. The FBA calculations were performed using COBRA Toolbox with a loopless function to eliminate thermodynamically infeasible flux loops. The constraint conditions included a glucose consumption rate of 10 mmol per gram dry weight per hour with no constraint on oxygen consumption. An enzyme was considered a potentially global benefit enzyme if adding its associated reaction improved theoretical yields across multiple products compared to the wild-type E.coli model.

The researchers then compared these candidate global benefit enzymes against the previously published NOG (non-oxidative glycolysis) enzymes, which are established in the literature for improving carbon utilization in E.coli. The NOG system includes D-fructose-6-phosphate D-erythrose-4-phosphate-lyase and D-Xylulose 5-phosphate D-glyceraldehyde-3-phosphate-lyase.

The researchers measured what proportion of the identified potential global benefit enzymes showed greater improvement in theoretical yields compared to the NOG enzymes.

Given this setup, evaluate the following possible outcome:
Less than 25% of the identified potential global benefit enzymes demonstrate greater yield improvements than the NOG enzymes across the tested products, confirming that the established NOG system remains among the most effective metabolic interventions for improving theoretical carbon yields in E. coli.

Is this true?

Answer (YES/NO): NO